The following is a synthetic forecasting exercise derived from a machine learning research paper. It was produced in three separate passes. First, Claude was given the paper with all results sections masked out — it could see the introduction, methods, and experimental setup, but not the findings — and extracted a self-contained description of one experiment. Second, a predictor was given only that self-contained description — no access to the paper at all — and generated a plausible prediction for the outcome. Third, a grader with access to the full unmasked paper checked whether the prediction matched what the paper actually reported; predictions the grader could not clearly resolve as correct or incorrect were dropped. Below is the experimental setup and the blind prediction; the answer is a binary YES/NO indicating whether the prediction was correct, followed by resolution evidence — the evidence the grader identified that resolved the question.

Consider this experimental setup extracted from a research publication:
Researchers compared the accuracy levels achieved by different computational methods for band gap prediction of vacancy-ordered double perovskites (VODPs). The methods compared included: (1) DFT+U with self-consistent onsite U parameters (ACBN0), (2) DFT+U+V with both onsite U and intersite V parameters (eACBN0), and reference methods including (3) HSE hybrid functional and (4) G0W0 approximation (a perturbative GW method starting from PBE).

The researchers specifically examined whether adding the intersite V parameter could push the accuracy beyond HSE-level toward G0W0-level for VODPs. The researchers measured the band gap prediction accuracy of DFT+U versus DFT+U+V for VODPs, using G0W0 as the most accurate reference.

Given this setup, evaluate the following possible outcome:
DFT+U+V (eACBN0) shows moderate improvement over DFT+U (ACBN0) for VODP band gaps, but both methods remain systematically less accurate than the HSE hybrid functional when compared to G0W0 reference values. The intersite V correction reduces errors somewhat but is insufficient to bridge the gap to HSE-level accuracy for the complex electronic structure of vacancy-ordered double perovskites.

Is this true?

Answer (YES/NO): NO